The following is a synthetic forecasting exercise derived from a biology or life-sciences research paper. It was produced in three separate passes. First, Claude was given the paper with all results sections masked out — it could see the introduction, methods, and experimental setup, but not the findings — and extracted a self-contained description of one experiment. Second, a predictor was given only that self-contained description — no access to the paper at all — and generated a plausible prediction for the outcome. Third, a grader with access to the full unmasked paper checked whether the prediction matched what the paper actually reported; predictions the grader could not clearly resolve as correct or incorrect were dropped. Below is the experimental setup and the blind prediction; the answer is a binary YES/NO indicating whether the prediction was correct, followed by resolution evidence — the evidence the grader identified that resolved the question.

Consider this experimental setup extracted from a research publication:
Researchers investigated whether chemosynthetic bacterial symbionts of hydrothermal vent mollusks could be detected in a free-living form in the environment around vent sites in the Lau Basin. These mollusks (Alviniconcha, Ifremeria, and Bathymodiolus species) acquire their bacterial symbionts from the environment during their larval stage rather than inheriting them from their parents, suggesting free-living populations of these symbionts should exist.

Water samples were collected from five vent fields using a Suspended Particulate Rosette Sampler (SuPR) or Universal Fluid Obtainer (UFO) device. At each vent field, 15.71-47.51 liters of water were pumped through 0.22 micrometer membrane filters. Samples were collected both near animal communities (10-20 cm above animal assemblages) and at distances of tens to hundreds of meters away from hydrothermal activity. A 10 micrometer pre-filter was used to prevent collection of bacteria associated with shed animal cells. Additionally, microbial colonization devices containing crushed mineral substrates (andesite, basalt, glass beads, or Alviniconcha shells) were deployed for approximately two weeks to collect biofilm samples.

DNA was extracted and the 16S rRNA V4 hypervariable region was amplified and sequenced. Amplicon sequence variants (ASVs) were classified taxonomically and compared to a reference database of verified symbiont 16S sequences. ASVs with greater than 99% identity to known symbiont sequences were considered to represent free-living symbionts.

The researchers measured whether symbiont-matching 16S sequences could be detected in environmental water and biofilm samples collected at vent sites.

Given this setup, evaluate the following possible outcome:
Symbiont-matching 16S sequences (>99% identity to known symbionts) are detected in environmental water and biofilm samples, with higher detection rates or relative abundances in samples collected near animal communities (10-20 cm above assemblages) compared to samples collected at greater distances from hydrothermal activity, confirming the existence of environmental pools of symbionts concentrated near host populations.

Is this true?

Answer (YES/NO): NO